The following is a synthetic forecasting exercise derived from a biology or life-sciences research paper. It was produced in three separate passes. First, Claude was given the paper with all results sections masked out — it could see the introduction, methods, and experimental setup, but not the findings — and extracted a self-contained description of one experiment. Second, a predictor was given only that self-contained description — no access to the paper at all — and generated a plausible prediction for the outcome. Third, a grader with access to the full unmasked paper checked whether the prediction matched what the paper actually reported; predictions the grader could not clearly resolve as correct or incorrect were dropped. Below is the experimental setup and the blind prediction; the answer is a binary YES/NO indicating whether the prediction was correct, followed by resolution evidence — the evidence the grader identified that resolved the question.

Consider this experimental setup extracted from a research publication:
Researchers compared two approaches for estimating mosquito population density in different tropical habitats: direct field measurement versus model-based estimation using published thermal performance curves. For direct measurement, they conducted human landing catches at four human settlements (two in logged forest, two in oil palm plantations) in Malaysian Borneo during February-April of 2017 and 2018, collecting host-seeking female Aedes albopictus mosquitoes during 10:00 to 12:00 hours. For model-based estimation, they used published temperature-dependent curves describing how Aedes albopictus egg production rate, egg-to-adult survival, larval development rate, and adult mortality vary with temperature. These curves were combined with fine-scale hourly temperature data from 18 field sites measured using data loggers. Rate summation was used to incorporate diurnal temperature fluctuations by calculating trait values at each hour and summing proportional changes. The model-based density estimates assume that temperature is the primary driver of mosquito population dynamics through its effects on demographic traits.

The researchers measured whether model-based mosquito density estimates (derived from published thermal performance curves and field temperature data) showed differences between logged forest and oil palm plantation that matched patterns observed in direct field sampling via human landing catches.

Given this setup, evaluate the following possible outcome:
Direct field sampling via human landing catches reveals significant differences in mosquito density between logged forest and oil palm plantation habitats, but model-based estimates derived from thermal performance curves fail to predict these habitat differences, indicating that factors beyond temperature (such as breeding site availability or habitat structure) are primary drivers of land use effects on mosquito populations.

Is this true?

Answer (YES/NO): YES